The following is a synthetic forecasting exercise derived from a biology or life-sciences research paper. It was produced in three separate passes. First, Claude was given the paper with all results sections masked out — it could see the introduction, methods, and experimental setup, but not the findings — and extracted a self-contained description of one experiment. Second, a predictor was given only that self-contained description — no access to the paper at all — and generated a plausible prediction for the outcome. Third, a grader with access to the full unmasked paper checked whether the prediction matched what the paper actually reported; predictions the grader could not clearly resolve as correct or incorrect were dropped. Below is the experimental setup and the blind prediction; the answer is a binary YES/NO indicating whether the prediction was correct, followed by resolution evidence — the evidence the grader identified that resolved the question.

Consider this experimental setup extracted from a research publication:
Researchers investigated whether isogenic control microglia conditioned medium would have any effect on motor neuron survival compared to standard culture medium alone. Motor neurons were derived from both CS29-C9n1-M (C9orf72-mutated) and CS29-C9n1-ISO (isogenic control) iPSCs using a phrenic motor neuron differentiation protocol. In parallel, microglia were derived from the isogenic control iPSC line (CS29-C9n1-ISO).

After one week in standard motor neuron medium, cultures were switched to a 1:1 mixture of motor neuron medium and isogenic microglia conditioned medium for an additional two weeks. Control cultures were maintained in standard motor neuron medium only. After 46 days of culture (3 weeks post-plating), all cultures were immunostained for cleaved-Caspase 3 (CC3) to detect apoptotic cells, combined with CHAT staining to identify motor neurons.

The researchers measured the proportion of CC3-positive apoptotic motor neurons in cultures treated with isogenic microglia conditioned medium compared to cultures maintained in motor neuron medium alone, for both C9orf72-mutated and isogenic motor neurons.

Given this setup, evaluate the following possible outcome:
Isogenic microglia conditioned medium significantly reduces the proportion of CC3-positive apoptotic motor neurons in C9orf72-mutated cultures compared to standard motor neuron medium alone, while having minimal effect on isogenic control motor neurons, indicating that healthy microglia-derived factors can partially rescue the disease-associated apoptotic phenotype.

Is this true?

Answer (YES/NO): NO